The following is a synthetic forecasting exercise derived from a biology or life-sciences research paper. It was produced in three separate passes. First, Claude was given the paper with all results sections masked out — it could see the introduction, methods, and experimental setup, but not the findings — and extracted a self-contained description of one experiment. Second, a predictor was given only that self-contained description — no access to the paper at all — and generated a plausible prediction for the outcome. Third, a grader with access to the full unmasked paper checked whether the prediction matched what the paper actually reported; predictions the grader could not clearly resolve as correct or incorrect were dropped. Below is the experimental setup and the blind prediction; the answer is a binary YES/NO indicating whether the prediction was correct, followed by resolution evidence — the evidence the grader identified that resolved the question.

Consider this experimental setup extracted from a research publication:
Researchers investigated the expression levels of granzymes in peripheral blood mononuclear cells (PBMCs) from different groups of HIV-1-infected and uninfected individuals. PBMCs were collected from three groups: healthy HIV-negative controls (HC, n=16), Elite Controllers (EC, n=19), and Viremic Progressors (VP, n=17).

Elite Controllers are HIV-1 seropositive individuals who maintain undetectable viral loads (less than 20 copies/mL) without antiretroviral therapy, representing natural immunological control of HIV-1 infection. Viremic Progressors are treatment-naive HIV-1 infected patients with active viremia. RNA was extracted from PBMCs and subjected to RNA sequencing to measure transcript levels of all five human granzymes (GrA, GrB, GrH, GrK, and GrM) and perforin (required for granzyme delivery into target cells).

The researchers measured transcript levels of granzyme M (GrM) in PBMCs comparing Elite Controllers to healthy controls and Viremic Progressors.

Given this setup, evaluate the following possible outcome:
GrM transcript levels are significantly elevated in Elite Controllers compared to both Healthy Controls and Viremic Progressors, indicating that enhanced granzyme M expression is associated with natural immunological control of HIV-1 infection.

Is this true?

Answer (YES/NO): NO